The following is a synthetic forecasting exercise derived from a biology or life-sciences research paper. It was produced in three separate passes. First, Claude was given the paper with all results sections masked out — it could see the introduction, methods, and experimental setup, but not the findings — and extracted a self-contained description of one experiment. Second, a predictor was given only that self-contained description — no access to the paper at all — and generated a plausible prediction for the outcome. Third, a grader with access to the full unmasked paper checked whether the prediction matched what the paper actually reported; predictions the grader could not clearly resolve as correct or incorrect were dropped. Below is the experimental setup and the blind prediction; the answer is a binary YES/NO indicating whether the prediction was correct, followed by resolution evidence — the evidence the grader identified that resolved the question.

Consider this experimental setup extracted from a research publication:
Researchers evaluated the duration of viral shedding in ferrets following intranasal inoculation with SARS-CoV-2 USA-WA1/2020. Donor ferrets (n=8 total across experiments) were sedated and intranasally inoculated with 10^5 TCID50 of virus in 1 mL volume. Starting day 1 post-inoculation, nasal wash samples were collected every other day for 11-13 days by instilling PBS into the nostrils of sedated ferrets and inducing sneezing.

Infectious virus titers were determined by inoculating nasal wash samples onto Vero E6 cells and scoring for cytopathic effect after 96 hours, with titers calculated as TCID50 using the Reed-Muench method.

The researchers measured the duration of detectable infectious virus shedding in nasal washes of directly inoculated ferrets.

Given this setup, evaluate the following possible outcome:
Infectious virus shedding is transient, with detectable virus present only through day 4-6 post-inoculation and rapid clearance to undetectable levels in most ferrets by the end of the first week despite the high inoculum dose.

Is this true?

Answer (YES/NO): NO